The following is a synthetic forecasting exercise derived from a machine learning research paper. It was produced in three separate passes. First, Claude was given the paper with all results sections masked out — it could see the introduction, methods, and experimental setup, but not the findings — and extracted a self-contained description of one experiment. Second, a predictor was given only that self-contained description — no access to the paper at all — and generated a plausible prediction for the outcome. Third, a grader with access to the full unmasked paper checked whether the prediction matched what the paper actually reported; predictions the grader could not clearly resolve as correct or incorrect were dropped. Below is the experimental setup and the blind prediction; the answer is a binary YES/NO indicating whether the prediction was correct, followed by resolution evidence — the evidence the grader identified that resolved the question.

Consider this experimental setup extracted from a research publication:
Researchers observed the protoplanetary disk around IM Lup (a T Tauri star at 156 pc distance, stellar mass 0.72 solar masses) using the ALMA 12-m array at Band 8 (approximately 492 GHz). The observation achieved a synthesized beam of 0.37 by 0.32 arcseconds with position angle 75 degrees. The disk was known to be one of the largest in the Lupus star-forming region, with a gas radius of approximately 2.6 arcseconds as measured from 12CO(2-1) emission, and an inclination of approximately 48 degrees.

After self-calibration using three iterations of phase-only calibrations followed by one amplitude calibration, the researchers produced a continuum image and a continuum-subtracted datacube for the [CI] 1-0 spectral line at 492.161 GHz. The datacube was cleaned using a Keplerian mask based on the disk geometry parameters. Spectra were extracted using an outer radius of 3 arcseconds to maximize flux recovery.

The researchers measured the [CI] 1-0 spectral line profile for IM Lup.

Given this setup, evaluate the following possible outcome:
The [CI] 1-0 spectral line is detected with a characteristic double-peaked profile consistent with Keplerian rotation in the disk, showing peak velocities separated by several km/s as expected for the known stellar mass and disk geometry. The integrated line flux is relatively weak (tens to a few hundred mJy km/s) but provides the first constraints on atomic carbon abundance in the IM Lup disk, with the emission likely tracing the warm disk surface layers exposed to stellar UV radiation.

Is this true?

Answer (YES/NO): NO